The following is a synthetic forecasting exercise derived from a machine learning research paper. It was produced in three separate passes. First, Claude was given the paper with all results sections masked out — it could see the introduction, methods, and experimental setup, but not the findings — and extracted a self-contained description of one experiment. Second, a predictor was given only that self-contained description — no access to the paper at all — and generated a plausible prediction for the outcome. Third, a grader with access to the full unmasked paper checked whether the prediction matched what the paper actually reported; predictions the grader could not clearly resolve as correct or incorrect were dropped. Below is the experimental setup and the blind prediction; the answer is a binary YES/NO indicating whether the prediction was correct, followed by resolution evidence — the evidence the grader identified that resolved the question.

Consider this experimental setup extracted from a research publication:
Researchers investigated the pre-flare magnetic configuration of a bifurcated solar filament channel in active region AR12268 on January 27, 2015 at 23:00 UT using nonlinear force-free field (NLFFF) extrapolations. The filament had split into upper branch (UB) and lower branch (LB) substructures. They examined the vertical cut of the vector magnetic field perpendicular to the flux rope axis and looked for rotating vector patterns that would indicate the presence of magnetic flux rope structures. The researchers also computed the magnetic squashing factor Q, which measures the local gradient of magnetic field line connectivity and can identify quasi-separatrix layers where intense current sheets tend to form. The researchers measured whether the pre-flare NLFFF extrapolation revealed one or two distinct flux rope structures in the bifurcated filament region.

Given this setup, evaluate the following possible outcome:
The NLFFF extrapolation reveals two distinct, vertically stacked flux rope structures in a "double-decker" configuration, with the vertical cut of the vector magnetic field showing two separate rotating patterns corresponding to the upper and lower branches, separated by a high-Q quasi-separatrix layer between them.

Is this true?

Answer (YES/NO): NO